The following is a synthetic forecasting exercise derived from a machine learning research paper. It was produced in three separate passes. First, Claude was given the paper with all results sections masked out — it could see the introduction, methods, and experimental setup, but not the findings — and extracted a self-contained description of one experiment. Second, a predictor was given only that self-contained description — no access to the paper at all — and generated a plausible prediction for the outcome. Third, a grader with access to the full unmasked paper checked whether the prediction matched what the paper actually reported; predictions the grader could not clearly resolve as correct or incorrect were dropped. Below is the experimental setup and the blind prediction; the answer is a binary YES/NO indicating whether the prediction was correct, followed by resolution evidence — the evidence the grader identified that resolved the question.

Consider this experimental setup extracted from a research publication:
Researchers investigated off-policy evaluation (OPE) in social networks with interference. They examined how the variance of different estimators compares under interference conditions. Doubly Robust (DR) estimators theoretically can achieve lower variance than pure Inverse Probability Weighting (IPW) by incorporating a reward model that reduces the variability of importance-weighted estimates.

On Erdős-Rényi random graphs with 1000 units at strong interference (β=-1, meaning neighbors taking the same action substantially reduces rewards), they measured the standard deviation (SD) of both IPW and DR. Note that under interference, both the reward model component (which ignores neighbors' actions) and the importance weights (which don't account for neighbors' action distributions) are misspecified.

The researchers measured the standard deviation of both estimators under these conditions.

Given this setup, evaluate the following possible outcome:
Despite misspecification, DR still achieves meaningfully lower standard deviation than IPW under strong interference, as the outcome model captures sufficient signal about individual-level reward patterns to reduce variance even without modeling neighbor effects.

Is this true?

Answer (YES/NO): NO